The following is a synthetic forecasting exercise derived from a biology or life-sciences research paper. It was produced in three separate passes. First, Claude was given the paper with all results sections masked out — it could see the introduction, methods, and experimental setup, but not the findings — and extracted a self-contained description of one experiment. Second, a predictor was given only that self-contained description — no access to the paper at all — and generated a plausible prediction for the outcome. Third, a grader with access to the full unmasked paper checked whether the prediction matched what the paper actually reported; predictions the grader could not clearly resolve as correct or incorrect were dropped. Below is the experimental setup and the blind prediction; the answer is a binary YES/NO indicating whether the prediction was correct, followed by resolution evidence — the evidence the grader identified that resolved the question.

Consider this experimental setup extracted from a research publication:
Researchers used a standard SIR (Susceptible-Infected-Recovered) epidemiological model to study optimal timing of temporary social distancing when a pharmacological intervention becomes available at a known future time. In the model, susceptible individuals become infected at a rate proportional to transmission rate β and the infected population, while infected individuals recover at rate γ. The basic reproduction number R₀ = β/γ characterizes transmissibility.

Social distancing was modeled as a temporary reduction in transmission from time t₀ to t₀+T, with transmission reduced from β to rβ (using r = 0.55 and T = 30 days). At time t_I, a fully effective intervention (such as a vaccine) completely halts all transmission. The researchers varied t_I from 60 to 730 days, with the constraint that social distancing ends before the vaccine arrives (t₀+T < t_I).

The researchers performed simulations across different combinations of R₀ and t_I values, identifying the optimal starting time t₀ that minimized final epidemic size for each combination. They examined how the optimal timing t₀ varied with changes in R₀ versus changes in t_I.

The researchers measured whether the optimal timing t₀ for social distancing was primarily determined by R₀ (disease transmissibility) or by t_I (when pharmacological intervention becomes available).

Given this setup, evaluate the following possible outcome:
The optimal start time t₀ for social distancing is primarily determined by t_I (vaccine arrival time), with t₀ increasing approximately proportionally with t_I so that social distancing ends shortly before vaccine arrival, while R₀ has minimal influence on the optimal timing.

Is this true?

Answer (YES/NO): NO